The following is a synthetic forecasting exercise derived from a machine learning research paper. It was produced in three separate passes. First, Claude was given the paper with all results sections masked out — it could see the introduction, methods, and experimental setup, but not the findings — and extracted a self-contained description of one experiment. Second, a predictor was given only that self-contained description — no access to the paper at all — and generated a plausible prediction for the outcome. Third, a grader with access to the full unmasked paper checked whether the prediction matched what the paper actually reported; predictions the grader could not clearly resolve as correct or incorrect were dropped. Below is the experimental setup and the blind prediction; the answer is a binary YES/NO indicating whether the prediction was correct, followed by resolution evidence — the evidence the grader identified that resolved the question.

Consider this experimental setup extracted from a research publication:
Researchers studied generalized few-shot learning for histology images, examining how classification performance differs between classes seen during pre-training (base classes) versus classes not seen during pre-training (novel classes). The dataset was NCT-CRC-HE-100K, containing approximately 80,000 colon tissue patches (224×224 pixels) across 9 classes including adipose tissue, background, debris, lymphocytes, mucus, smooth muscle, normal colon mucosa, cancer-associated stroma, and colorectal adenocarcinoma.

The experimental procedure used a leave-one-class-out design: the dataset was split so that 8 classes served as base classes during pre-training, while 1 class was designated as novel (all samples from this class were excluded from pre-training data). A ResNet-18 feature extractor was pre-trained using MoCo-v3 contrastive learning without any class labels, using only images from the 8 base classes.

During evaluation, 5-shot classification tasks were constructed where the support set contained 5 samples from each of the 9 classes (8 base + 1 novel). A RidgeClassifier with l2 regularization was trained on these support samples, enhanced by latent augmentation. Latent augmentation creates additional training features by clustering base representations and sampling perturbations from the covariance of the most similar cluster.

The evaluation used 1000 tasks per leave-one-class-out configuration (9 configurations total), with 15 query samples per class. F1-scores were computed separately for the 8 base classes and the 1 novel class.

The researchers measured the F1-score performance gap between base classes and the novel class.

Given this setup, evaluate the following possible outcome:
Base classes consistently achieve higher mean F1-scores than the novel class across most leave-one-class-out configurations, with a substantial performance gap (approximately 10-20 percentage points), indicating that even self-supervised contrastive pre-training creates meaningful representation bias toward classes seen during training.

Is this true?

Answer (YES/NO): NO